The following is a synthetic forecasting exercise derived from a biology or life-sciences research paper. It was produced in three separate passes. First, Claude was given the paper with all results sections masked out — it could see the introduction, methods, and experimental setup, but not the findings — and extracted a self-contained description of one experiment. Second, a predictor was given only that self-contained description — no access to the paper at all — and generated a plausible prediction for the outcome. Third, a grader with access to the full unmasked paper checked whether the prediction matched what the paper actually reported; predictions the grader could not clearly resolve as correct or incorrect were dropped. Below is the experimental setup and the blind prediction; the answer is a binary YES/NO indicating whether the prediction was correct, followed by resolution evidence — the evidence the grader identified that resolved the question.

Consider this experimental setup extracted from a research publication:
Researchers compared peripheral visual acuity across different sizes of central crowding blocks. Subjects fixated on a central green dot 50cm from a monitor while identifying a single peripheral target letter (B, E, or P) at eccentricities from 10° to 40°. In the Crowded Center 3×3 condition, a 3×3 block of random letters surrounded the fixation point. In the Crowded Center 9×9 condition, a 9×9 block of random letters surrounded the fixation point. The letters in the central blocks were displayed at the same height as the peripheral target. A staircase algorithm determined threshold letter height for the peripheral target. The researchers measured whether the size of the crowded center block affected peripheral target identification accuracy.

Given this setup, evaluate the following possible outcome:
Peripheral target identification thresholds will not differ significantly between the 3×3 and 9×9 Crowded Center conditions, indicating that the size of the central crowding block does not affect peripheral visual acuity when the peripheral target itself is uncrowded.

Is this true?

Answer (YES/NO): YES